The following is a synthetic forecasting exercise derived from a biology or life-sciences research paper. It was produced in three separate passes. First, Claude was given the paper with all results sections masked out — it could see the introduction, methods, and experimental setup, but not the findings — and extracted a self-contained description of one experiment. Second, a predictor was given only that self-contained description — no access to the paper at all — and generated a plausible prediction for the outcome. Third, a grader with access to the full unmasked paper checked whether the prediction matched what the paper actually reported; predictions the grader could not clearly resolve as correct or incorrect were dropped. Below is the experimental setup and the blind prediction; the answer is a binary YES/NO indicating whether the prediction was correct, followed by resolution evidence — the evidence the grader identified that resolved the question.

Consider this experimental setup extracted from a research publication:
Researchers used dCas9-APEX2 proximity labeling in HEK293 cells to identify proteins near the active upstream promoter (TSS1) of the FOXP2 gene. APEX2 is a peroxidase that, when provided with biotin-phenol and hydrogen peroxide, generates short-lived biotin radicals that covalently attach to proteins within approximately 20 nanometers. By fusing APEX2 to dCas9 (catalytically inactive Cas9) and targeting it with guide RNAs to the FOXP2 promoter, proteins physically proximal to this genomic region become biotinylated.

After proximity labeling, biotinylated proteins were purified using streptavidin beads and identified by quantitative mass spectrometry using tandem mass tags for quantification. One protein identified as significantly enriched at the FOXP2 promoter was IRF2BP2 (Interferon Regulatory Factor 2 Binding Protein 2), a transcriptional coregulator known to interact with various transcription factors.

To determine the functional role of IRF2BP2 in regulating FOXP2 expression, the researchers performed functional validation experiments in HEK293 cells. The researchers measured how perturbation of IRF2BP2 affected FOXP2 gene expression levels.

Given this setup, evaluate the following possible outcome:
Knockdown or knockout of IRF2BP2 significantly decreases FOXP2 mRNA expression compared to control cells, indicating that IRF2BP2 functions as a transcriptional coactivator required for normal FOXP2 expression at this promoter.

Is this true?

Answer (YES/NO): NO